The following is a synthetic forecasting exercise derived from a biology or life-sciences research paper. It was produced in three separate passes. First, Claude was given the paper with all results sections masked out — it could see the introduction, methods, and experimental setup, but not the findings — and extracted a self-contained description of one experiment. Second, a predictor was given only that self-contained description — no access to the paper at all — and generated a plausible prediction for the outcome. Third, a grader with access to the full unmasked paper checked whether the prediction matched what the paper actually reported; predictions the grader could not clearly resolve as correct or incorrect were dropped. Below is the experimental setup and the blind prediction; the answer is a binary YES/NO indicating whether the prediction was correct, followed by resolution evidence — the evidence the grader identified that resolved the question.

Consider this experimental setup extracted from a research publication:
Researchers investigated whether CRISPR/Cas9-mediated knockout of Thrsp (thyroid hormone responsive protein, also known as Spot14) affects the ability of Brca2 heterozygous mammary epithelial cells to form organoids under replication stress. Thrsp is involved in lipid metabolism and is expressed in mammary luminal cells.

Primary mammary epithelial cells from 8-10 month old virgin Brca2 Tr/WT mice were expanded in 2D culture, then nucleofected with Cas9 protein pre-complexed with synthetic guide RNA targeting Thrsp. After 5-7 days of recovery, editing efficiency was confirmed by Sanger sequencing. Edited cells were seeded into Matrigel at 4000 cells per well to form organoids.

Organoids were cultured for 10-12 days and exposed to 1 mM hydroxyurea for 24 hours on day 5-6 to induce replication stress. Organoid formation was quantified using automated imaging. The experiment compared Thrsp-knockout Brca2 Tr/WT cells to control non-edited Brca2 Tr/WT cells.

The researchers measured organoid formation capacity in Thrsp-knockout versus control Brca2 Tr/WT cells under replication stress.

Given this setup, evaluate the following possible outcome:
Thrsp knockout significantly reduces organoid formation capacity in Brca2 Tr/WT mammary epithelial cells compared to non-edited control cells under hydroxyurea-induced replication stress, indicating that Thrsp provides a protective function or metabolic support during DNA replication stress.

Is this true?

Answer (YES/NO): YES